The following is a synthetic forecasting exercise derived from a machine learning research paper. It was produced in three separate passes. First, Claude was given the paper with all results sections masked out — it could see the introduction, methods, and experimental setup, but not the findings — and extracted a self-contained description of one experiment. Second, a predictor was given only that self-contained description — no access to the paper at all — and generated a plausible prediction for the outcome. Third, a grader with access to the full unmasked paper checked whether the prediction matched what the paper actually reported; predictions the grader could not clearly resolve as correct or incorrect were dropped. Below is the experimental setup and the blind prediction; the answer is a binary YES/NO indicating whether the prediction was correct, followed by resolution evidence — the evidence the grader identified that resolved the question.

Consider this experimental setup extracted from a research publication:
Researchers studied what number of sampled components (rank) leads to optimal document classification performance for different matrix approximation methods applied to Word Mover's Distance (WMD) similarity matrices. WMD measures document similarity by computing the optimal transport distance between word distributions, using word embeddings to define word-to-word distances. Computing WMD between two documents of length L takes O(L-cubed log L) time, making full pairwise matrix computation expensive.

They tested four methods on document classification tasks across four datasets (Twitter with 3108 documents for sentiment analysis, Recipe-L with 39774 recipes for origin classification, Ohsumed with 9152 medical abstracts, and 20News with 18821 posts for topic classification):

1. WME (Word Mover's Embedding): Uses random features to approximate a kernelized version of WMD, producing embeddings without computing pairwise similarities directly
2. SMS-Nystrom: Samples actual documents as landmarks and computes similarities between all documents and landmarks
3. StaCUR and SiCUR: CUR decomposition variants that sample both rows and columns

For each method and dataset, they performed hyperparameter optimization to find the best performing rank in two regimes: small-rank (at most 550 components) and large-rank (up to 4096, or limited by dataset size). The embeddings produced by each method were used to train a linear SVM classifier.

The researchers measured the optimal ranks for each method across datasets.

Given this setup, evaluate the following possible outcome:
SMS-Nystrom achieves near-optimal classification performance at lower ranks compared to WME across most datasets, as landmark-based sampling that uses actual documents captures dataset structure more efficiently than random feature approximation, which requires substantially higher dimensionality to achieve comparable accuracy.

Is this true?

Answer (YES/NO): NO